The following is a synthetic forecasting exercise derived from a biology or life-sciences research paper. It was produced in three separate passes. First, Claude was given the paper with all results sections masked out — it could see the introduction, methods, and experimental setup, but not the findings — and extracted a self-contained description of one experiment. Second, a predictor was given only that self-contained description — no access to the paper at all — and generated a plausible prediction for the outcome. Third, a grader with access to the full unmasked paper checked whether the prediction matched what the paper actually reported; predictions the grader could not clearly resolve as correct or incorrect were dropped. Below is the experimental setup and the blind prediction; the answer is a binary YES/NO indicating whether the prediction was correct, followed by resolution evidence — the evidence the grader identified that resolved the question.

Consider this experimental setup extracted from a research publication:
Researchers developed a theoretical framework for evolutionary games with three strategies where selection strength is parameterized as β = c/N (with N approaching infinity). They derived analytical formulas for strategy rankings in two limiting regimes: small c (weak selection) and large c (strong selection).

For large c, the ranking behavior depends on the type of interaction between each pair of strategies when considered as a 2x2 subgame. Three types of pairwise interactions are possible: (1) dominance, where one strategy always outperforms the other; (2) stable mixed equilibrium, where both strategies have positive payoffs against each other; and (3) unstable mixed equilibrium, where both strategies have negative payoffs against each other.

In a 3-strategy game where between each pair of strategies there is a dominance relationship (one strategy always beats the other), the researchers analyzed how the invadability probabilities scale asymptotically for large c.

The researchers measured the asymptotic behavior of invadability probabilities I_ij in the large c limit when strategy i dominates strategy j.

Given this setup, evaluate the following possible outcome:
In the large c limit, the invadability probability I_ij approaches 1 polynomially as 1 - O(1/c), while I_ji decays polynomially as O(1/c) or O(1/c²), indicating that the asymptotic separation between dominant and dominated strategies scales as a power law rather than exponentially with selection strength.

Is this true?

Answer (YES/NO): NO